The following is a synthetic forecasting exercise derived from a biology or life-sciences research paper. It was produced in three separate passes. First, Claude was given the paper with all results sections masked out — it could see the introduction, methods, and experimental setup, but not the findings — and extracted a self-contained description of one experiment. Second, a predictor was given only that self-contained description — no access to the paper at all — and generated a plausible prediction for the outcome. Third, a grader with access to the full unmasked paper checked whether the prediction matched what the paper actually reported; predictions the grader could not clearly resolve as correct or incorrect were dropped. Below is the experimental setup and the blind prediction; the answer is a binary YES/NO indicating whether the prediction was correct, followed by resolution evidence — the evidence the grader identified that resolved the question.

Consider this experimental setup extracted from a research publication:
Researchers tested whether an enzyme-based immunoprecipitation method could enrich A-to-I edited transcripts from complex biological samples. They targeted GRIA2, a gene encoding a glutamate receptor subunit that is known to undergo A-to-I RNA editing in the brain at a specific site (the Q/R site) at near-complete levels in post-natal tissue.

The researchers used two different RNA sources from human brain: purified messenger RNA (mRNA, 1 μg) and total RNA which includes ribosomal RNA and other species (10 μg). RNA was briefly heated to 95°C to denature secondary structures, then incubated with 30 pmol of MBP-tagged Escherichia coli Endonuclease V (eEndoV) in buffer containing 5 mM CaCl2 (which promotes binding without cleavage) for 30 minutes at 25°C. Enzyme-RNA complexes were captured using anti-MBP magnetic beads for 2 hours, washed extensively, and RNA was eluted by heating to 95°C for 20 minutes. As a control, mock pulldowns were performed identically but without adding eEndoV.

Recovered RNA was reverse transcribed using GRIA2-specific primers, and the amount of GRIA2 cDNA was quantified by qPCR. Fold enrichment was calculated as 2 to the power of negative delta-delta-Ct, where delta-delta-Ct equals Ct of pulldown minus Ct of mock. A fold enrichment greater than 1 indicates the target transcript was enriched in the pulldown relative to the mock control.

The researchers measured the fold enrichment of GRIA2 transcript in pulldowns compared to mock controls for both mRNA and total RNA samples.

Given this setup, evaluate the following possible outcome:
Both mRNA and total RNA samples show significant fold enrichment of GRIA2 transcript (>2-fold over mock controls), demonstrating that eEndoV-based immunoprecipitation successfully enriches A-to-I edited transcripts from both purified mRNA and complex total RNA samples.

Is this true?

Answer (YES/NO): YES